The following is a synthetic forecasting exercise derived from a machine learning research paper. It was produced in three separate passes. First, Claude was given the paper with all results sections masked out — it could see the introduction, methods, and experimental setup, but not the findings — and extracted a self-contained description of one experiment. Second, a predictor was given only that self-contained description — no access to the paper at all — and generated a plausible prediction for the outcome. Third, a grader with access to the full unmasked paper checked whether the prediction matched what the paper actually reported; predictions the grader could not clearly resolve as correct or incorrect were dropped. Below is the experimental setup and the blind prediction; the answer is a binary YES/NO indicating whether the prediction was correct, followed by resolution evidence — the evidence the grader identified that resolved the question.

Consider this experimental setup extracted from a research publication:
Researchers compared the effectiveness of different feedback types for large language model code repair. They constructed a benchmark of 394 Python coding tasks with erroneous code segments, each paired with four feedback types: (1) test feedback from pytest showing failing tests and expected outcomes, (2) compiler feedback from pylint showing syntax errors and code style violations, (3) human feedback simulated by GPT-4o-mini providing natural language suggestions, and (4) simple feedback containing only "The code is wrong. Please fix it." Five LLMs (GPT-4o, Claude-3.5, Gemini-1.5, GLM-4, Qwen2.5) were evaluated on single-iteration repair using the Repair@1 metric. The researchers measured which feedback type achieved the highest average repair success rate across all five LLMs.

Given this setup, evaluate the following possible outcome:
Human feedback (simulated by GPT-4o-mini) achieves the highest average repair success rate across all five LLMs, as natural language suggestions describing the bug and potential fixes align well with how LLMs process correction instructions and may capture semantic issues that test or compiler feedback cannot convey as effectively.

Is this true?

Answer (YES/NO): NO